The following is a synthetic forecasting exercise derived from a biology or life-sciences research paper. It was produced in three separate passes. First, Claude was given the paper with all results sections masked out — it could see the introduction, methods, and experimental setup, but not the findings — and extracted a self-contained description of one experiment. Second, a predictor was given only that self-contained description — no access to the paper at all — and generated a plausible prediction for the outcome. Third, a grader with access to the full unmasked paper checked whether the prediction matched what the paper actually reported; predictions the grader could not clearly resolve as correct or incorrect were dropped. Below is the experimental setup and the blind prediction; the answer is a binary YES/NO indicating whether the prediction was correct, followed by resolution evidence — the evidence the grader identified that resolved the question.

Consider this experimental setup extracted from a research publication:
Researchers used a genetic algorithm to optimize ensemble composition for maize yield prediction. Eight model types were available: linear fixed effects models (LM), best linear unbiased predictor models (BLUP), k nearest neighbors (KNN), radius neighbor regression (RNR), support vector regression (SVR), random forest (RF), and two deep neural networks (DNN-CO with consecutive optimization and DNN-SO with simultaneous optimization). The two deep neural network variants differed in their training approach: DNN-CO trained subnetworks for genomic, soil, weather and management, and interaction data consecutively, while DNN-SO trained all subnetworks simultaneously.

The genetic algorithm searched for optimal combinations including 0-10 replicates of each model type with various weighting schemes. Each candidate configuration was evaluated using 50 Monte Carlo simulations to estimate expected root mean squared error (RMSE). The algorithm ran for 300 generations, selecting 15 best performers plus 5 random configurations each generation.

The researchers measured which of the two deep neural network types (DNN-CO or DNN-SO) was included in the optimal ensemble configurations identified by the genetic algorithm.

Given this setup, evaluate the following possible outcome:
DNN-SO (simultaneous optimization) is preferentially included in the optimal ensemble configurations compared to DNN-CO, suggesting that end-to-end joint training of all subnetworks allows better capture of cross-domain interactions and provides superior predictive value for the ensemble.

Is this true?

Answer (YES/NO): NO